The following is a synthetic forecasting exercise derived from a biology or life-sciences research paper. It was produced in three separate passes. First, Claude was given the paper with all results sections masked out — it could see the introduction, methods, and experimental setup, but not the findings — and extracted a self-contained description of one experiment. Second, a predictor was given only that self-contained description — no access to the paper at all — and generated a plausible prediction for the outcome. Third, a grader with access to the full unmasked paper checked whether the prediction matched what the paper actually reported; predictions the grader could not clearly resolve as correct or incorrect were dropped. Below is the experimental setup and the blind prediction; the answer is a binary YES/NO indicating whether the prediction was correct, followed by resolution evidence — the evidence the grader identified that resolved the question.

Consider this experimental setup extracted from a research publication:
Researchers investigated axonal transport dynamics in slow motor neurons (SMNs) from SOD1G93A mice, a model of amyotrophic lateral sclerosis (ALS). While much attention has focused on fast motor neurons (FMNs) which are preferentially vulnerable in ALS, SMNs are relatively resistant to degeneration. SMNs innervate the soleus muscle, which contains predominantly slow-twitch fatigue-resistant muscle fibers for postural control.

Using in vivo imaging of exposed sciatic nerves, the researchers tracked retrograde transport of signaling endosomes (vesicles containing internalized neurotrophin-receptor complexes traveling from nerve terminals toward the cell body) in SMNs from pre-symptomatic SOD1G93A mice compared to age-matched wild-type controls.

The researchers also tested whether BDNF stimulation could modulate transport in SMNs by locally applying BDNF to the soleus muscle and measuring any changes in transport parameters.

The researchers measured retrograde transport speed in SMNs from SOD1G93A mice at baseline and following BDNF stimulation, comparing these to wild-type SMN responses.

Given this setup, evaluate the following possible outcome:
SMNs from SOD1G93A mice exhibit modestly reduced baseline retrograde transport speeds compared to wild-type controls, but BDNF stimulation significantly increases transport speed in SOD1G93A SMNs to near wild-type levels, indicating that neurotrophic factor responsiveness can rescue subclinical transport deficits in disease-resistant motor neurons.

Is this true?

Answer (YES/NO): NO